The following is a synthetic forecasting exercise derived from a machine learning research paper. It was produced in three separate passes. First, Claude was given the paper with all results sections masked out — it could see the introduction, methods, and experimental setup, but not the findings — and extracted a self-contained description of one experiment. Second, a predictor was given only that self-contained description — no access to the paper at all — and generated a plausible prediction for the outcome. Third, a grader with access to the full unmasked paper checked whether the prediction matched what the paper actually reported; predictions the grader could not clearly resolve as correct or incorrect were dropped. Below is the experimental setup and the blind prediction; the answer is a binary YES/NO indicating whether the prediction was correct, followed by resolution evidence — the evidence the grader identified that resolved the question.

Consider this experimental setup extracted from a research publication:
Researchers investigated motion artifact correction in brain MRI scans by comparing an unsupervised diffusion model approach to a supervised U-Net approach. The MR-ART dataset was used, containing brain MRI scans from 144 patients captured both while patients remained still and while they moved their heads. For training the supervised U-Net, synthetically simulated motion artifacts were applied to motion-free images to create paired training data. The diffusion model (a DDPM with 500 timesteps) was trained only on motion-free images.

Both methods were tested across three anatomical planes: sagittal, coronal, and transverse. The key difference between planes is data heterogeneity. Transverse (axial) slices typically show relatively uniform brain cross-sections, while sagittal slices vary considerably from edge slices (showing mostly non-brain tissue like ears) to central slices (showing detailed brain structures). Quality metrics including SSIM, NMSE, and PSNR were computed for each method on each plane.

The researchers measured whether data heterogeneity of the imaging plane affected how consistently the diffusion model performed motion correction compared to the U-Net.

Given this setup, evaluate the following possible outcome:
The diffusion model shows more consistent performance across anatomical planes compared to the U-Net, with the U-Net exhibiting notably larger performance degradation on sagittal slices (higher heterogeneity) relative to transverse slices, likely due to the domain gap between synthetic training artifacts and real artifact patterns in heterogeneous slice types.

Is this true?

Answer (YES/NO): NO